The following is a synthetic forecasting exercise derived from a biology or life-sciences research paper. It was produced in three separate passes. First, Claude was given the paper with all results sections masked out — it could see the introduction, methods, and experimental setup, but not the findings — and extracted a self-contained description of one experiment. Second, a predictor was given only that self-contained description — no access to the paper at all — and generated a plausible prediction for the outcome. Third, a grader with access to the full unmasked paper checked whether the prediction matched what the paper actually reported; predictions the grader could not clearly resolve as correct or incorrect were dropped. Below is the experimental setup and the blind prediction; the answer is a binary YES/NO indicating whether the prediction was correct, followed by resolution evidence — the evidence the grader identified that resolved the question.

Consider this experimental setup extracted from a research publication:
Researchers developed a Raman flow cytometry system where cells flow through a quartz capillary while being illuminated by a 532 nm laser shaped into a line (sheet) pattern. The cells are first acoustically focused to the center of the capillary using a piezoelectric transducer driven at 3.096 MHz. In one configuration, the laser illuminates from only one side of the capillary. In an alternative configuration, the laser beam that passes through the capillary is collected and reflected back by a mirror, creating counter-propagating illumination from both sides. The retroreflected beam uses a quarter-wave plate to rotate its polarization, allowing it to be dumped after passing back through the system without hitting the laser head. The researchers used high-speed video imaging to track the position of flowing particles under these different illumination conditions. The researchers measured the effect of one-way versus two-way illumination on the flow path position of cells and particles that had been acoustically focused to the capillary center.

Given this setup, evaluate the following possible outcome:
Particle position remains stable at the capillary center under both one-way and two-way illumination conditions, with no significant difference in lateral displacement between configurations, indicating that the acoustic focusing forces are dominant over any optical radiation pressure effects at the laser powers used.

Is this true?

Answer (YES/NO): NO